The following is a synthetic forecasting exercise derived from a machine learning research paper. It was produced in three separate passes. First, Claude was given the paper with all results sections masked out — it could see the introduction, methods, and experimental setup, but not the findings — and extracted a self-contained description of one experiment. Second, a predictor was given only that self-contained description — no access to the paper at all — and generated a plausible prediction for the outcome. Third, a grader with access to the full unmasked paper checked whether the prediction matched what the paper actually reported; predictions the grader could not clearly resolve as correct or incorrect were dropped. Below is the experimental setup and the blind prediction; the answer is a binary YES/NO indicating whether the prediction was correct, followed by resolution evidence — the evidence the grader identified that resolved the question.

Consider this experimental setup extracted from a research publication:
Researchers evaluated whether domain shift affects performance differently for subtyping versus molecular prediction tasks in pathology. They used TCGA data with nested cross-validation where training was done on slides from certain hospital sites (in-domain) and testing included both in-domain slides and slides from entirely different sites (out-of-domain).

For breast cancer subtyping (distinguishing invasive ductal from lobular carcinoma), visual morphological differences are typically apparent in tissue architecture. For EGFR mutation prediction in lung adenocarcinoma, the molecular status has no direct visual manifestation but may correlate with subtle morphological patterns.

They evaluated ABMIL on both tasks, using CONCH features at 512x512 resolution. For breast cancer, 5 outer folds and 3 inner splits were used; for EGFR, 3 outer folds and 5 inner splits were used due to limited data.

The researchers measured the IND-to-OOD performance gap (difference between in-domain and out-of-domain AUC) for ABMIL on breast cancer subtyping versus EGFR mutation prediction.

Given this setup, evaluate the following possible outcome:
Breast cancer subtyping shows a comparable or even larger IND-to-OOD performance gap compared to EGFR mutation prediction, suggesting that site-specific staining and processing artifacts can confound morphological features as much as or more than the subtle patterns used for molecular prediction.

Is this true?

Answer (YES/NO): YES